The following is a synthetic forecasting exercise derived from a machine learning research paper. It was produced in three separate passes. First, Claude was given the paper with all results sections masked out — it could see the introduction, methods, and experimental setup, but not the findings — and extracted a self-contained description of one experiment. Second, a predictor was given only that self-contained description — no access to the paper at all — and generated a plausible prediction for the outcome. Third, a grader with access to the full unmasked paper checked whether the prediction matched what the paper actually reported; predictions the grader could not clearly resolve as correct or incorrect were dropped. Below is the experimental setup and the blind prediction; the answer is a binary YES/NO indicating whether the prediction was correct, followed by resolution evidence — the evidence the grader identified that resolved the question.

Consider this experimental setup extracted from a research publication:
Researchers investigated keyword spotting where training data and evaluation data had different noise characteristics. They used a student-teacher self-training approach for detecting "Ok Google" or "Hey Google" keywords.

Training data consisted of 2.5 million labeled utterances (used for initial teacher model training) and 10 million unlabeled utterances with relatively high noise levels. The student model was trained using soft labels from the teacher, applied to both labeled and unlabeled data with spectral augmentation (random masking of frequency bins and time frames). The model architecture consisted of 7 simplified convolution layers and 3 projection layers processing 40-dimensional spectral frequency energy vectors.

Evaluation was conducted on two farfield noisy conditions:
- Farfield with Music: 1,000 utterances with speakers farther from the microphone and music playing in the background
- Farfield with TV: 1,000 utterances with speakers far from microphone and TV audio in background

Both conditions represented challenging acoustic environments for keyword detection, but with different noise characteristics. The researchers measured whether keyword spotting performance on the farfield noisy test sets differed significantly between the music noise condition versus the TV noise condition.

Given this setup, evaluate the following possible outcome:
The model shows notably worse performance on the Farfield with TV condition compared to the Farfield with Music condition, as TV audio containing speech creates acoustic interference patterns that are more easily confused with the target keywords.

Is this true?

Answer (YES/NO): YES